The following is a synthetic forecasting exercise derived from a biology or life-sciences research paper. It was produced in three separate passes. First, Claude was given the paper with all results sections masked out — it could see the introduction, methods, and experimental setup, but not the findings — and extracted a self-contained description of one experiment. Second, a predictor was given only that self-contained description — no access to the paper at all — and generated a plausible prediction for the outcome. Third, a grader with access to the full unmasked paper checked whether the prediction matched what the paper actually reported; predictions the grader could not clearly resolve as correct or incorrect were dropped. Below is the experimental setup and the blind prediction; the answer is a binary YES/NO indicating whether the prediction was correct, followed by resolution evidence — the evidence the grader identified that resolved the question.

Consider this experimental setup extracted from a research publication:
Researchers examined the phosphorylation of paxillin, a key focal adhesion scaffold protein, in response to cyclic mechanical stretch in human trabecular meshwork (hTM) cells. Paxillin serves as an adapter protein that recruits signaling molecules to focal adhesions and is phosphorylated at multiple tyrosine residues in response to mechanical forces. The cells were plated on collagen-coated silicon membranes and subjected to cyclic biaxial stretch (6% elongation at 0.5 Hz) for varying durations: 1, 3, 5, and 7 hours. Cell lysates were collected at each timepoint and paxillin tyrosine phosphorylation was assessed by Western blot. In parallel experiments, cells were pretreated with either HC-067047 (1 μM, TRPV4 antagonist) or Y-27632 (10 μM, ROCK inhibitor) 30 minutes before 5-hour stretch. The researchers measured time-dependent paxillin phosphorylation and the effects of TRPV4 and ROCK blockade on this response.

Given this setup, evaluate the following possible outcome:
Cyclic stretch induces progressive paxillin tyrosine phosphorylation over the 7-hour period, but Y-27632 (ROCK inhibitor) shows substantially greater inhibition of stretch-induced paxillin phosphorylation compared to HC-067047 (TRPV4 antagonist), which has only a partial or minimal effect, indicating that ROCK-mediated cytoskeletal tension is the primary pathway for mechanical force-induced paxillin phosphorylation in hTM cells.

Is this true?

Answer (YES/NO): NO